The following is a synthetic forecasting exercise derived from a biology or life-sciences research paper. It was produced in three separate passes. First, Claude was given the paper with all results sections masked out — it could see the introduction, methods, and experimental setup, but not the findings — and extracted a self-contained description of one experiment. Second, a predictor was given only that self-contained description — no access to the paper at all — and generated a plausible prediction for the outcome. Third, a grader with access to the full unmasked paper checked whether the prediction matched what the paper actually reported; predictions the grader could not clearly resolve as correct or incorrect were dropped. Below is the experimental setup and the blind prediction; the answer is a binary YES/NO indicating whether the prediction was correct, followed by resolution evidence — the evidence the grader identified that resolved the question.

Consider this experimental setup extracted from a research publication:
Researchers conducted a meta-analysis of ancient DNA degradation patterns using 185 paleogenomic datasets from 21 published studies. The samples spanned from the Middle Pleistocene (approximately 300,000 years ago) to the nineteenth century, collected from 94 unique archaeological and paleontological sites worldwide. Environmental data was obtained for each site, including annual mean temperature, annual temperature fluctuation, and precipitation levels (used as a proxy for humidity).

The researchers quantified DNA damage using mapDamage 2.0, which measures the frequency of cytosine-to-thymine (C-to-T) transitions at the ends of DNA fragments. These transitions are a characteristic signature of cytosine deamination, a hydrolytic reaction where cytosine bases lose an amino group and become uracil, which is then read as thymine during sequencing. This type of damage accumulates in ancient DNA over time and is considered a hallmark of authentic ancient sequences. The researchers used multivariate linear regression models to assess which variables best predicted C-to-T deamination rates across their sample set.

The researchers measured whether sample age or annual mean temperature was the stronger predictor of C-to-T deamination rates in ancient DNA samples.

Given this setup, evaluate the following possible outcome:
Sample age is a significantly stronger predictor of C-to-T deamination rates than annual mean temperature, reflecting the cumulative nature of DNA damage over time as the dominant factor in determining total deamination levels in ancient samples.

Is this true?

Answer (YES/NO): NO